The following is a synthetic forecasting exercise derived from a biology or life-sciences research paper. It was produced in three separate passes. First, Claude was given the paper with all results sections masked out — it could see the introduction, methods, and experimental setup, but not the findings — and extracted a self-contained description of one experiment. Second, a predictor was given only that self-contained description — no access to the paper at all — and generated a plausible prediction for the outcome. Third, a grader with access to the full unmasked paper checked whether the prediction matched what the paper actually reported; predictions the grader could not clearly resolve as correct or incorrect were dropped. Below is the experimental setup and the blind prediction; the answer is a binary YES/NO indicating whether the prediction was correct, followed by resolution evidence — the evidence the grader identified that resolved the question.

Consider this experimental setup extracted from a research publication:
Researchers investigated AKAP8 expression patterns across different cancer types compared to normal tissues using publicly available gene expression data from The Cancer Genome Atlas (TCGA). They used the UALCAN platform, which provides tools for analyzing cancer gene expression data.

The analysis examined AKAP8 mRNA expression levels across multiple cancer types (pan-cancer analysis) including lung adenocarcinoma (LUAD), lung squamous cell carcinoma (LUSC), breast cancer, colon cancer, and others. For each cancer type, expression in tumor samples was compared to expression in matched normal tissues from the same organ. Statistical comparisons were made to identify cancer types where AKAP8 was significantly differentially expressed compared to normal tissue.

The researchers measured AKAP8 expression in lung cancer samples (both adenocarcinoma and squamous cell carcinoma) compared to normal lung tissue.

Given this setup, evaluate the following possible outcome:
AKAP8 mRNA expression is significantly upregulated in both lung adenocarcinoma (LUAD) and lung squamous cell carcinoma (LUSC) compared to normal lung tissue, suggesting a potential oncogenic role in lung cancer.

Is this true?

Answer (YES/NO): YES